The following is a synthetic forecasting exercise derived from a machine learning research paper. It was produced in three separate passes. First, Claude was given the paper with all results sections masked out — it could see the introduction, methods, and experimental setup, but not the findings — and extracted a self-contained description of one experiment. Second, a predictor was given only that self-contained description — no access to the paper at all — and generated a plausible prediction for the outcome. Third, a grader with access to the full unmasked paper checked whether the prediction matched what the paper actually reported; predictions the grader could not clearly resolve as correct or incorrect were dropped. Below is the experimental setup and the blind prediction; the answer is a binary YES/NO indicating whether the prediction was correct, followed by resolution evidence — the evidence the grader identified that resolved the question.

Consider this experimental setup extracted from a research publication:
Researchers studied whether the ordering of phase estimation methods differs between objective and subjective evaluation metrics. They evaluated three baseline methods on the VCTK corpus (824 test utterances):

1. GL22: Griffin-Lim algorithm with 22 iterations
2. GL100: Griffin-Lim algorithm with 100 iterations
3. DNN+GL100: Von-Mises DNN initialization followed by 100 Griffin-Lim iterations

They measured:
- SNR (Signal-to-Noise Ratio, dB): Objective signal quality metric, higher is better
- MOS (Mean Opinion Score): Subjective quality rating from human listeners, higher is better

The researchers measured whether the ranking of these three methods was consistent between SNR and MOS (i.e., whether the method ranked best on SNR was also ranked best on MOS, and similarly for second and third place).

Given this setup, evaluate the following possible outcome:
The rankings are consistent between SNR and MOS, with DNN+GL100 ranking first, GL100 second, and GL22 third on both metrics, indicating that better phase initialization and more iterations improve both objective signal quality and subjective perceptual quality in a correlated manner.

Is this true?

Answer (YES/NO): YES